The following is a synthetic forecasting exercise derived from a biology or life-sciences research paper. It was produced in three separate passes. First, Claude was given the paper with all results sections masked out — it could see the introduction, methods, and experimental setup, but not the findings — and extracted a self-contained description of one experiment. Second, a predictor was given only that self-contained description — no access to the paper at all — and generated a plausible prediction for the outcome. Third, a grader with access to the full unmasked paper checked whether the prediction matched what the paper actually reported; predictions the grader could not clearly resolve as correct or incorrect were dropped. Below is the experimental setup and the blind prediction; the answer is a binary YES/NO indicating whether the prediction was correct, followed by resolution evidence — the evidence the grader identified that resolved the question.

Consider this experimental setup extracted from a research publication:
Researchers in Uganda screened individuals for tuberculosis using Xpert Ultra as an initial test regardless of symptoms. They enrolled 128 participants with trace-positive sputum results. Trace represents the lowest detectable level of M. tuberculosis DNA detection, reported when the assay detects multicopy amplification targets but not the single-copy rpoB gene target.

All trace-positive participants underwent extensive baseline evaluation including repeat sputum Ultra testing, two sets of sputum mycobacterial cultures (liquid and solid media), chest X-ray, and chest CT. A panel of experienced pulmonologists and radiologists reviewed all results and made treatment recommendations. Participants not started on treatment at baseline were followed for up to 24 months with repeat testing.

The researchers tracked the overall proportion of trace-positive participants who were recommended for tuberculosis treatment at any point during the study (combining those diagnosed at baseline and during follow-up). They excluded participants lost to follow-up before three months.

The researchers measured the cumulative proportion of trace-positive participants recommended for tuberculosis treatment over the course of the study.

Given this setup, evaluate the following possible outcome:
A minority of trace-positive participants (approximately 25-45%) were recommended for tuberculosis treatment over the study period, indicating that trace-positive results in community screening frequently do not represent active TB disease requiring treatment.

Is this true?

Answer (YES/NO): NO